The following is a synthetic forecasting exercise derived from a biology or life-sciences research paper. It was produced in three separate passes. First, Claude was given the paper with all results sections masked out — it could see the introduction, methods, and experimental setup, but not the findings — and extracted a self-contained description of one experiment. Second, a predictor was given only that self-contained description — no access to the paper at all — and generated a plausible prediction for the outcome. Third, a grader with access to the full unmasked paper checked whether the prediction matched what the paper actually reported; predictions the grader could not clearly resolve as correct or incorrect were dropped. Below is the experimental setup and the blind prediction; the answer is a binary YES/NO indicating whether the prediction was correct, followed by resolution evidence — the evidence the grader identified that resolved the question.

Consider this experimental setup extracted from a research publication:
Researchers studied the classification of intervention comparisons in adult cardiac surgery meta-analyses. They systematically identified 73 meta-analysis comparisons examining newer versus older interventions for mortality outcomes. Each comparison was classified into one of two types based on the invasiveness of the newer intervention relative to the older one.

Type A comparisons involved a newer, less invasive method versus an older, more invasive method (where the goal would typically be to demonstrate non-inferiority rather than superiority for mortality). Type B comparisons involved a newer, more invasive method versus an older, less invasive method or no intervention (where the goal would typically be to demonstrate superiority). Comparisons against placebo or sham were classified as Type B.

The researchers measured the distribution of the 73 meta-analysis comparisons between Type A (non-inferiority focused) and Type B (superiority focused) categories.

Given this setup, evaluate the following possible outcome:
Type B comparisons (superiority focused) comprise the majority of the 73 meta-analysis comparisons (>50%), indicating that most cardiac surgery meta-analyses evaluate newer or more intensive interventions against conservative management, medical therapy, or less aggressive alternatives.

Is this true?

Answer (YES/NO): YES